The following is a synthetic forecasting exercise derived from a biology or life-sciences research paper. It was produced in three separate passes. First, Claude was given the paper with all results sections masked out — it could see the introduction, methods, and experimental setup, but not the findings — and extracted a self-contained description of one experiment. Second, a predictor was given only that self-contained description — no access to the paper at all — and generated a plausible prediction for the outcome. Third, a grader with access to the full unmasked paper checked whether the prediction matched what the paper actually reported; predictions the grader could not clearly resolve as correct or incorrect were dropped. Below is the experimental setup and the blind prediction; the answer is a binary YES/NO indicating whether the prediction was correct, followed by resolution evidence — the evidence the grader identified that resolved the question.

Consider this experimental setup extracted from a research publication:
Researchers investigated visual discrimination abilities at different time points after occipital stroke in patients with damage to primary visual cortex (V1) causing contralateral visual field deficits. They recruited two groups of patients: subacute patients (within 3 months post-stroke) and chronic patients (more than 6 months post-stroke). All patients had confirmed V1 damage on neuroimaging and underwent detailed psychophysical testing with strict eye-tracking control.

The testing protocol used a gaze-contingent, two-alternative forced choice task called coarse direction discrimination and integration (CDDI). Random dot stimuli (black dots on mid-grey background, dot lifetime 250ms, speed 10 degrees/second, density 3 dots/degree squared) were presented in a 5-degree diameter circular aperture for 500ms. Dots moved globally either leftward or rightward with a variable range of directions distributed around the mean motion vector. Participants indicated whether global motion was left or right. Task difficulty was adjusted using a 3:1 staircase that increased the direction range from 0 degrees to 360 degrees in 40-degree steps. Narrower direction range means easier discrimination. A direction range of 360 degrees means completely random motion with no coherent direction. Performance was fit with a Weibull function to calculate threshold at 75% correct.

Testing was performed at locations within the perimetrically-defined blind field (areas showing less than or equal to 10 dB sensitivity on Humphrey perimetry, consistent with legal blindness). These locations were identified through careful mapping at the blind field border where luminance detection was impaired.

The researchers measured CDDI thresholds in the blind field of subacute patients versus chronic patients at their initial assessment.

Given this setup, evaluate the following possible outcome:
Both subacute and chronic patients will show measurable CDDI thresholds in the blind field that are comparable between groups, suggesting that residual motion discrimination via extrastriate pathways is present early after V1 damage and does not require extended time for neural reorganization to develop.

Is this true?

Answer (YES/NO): NO